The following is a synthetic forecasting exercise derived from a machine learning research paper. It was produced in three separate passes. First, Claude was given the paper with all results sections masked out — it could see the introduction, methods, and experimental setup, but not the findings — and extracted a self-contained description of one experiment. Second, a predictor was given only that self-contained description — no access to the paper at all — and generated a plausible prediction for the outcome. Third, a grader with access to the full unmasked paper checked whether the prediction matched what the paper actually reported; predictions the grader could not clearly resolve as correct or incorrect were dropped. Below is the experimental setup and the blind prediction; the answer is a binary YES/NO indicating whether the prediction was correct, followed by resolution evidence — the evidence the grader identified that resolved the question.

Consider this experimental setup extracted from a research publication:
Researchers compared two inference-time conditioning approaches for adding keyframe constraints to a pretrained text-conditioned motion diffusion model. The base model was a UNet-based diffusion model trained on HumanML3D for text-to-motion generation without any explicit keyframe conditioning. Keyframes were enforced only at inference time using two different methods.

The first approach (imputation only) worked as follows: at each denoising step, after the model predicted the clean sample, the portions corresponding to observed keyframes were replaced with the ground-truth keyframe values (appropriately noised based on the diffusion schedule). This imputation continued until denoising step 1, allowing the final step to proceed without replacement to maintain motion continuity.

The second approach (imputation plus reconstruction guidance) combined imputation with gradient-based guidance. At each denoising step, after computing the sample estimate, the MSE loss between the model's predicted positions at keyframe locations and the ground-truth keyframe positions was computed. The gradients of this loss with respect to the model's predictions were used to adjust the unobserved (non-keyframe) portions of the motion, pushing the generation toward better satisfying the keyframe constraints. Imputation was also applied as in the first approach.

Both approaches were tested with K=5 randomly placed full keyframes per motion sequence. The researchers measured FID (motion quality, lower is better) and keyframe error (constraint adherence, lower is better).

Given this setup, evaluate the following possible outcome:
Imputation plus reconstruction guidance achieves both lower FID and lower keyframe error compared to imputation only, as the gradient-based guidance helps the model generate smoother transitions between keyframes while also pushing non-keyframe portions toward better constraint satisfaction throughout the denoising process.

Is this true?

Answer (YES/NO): YES